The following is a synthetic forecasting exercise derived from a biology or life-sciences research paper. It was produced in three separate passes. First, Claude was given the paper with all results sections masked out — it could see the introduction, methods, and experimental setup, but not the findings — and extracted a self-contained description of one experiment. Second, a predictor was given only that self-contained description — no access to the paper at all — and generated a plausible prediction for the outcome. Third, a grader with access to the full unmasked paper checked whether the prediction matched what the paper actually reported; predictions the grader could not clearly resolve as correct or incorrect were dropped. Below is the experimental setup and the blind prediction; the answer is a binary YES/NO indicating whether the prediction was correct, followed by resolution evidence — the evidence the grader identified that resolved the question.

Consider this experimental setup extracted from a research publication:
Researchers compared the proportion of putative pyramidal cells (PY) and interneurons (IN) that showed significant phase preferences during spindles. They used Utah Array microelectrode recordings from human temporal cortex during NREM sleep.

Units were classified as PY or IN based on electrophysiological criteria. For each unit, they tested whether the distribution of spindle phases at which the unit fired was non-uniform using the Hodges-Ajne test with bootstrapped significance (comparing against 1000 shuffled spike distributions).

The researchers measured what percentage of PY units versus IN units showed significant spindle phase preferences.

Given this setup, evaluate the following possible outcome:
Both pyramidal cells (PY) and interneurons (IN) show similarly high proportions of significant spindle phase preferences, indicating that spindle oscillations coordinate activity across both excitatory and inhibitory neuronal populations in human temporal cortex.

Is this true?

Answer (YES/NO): NO